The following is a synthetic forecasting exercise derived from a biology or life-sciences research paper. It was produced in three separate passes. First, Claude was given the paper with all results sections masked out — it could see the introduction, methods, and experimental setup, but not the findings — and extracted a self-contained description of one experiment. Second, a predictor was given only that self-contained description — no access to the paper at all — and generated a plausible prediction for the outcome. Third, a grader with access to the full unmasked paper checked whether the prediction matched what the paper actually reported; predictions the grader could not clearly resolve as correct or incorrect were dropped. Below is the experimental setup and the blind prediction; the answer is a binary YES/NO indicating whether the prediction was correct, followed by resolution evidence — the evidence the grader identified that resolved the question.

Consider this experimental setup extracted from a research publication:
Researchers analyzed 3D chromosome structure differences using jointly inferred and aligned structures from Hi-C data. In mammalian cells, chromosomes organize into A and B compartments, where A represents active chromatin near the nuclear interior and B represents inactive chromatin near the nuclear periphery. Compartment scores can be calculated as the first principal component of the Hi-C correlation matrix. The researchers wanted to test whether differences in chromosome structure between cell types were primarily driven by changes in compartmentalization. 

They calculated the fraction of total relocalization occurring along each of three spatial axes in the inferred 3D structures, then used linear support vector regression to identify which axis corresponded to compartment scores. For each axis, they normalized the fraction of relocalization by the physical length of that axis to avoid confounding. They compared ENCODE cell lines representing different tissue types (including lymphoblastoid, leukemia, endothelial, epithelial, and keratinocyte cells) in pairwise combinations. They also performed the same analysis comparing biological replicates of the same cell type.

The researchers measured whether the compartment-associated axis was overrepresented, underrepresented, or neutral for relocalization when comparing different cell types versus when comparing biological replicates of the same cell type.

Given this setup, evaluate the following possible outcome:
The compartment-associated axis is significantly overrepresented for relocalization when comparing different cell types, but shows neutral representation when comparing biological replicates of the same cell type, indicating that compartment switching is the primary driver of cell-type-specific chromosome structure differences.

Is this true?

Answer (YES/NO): NO